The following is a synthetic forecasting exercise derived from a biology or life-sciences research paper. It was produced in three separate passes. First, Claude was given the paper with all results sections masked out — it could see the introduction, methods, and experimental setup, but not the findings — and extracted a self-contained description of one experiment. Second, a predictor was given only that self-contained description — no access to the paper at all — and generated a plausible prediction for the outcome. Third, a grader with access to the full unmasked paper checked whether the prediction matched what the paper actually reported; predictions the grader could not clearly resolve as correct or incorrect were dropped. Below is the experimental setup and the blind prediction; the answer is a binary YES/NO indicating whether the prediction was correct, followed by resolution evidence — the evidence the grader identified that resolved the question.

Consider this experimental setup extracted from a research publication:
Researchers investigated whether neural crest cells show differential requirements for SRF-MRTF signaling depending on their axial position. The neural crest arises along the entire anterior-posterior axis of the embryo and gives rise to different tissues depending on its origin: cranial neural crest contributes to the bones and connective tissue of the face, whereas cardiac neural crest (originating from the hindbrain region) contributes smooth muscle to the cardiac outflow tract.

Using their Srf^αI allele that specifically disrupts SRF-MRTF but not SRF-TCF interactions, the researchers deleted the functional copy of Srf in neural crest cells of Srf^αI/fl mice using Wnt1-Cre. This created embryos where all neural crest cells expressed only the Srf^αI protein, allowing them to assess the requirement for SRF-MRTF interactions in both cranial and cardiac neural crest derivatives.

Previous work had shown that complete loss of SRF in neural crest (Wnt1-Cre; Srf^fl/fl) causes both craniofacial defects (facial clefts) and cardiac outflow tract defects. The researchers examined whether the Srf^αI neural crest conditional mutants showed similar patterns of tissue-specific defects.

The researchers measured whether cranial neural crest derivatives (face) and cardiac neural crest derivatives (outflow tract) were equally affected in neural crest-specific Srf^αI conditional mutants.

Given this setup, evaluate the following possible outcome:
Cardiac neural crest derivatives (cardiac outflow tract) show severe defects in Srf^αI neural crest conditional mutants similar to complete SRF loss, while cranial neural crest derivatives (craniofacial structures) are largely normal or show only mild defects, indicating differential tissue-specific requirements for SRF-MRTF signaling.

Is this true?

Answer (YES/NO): YES